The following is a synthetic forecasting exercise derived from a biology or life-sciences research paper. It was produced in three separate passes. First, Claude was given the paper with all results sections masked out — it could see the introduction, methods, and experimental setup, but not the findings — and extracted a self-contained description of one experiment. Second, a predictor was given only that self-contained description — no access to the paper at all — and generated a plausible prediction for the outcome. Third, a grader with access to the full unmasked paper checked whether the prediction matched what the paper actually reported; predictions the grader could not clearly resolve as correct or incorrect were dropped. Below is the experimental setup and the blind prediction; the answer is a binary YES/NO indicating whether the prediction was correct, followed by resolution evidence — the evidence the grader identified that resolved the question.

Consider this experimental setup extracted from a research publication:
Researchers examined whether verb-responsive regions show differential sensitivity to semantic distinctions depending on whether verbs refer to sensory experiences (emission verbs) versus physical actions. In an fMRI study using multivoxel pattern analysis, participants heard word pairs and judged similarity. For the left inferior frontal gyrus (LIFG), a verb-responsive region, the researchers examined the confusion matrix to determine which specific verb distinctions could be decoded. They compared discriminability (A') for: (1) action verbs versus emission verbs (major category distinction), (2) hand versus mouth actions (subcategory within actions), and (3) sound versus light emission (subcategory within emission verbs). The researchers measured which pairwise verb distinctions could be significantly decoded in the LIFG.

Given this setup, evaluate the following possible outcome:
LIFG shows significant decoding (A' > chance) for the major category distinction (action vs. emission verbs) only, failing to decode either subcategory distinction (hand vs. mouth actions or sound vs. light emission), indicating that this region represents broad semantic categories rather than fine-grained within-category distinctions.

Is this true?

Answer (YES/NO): NO